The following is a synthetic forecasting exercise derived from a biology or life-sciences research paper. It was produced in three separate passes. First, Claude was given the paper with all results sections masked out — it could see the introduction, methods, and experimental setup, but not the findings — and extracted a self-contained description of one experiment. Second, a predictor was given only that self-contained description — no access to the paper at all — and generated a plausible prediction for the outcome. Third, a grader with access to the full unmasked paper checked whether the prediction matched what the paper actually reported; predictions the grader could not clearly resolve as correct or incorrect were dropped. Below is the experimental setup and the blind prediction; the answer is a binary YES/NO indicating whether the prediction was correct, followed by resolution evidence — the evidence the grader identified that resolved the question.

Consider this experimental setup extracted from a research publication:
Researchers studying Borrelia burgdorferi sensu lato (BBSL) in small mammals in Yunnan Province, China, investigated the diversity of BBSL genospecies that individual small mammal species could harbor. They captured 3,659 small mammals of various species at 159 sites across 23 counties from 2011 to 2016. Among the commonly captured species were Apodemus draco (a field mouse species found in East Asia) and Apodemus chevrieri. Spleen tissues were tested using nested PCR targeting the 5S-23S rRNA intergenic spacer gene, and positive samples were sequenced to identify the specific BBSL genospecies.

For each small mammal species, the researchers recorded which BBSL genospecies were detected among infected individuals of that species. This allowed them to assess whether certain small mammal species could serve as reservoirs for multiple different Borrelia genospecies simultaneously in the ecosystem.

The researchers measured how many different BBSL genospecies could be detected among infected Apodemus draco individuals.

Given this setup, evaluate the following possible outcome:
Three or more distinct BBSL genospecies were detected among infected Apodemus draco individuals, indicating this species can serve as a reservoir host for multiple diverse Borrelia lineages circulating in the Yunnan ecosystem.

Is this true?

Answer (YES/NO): YES